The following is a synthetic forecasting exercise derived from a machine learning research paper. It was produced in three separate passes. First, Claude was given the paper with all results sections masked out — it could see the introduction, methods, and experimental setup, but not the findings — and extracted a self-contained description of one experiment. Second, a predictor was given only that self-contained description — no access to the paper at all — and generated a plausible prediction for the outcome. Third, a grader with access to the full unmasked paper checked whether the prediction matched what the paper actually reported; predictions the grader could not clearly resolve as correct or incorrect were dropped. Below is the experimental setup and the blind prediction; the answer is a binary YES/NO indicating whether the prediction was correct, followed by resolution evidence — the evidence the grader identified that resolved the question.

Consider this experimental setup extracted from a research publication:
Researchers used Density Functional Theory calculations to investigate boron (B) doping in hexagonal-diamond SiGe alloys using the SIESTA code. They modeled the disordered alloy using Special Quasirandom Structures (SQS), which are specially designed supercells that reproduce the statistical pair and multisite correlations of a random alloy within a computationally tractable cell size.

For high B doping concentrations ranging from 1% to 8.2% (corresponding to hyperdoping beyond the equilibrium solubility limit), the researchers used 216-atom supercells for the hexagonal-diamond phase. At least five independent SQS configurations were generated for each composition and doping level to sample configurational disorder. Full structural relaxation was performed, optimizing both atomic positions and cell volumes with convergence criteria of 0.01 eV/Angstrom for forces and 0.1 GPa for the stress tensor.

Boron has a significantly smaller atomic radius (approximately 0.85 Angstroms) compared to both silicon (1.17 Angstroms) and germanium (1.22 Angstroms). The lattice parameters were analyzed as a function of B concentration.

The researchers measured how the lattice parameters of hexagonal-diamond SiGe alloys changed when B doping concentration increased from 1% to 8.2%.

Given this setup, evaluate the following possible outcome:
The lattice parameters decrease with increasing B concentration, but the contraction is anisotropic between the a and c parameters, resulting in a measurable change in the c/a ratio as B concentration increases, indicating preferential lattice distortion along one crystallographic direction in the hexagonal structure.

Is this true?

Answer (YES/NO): YES